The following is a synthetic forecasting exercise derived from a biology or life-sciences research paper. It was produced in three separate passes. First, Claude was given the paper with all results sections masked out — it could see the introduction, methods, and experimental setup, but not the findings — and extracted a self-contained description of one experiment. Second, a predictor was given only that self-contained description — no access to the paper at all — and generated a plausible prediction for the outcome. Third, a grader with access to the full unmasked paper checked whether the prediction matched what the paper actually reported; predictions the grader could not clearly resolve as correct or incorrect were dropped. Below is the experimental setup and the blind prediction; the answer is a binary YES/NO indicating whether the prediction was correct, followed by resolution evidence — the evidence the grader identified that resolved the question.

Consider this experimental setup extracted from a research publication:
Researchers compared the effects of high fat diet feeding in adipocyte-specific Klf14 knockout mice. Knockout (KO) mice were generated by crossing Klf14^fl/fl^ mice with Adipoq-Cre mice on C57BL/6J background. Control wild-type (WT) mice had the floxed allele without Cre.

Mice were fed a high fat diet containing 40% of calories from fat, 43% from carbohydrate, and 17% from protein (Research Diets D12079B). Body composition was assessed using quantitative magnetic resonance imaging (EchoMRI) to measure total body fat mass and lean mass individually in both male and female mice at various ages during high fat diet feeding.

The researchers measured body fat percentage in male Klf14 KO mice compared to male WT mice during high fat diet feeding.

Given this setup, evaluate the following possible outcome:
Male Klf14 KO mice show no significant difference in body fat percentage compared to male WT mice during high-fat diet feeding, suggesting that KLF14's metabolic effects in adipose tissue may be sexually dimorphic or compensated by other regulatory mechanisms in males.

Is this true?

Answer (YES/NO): NO